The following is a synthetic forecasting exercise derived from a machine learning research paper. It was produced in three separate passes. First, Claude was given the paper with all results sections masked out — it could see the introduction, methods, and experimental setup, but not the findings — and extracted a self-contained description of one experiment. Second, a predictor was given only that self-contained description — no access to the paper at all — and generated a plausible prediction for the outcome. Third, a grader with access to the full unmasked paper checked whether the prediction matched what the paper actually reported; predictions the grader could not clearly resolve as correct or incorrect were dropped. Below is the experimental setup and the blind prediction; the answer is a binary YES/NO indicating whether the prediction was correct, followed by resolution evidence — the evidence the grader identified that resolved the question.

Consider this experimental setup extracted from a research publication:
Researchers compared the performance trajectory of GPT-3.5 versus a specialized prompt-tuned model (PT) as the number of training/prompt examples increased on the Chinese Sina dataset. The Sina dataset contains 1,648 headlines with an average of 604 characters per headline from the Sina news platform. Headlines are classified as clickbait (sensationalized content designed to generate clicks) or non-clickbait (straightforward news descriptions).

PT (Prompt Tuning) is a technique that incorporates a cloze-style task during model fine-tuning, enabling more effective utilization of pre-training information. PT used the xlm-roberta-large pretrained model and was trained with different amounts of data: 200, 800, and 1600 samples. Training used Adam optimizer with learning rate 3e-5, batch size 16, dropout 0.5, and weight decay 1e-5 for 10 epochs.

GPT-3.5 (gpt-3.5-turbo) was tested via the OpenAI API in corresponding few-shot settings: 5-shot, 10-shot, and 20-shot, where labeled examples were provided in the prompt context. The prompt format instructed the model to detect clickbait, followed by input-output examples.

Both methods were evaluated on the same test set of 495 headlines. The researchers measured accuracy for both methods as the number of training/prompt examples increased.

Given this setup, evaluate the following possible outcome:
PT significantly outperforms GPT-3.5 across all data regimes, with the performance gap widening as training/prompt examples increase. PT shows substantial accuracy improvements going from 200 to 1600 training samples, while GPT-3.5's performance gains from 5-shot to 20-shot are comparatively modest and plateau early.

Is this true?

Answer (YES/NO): NO